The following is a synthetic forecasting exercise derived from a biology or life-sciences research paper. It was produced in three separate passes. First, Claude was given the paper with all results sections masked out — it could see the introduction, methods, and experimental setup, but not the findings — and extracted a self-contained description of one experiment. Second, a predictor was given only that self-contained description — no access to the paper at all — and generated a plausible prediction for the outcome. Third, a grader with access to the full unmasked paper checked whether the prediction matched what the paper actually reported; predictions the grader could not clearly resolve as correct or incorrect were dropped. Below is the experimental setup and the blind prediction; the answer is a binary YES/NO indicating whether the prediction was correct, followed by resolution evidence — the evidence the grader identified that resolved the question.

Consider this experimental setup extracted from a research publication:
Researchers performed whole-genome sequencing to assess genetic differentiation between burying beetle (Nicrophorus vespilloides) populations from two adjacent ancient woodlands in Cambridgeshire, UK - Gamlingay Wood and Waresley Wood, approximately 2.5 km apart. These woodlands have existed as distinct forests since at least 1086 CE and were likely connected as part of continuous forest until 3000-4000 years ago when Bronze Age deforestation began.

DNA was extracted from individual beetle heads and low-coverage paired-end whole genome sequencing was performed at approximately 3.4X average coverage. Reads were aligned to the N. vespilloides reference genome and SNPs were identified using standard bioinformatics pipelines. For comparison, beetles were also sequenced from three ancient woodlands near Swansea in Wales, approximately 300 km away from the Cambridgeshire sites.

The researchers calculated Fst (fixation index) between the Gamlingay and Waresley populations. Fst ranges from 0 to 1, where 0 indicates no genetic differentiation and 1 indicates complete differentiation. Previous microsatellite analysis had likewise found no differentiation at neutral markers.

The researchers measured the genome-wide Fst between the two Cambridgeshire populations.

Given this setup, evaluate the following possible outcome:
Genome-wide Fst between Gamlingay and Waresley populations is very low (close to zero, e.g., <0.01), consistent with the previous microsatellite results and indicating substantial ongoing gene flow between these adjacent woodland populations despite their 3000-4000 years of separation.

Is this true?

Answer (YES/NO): YES